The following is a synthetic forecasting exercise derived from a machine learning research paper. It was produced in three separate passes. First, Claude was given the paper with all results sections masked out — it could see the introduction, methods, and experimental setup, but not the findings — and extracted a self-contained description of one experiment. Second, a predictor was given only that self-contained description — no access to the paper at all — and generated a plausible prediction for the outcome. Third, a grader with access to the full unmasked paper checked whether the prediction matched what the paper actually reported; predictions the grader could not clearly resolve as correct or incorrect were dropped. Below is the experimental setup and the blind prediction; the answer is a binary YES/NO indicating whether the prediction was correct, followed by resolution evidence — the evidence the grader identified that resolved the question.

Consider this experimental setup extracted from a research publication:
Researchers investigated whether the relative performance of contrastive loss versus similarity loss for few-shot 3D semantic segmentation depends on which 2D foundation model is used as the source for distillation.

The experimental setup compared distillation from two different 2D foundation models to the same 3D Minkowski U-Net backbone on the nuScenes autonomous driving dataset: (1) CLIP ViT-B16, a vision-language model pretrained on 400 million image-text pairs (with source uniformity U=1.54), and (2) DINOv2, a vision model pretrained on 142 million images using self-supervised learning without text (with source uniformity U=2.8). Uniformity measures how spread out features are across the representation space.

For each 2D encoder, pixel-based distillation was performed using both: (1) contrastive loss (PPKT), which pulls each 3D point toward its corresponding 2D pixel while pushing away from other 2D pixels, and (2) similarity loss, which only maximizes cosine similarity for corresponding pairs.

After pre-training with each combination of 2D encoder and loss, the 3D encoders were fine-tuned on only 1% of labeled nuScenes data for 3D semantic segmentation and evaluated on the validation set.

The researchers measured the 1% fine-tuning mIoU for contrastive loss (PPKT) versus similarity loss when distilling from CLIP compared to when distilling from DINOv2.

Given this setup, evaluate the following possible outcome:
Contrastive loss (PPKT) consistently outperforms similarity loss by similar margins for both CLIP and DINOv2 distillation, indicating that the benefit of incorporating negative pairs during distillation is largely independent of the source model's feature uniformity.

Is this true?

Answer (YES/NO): NO